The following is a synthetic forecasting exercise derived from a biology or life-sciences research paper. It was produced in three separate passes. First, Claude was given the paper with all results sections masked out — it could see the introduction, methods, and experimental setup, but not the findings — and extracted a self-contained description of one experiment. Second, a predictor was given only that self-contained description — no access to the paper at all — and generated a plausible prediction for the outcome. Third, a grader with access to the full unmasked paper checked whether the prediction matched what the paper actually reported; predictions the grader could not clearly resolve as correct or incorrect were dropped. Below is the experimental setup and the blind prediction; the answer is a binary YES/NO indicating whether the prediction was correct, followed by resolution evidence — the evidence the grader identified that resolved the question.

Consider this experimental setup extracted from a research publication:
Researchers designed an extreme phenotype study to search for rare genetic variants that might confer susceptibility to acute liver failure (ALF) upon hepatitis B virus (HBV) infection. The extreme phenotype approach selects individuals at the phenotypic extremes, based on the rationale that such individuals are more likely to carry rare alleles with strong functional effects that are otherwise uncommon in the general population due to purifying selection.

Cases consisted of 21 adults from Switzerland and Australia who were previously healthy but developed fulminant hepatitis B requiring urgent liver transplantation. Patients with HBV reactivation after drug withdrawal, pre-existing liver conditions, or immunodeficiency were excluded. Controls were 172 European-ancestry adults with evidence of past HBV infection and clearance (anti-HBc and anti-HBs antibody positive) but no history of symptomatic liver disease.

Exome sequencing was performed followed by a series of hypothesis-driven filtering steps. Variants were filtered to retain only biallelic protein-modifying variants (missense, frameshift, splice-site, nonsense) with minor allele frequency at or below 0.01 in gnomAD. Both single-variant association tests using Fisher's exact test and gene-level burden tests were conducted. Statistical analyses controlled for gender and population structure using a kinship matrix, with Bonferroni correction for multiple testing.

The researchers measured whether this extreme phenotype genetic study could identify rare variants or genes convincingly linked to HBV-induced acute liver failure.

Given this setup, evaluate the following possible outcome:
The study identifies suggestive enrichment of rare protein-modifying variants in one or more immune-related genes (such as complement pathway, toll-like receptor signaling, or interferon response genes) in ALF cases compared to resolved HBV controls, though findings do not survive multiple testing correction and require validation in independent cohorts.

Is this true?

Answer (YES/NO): NO